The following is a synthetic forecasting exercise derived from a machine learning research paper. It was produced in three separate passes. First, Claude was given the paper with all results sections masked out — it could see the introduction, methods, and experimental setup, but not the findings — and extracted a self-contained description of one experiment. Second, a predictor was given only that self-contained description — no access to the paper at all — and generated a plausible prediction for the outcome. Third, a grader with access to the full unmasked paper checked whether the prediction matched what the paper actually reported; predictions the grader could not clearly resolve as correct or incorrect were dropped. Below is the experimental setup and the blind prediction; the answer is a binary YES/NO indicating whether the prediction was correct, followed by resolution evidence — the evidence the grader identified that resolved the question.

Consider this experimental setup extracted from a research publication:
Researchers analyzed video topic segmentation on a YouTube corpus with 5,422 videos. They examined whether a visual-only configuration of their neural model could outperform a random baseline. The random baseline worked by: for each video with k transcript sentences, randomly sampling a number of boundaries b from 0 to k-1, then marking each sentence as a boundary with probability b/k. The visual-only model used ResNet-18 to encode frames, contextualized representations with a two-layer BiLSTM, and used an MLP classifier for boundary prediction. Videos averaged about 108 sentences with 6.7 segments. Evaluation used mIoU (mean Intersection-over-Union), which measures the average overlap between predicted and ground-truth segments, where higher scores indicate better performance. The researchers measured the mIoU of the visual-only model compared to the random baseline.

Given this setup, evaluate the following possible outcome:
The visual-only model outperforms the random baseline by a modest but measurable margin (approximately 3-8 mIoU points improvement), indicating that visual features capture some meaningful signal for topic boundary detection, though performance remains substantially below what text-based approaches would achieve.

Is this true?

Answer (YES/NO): NO